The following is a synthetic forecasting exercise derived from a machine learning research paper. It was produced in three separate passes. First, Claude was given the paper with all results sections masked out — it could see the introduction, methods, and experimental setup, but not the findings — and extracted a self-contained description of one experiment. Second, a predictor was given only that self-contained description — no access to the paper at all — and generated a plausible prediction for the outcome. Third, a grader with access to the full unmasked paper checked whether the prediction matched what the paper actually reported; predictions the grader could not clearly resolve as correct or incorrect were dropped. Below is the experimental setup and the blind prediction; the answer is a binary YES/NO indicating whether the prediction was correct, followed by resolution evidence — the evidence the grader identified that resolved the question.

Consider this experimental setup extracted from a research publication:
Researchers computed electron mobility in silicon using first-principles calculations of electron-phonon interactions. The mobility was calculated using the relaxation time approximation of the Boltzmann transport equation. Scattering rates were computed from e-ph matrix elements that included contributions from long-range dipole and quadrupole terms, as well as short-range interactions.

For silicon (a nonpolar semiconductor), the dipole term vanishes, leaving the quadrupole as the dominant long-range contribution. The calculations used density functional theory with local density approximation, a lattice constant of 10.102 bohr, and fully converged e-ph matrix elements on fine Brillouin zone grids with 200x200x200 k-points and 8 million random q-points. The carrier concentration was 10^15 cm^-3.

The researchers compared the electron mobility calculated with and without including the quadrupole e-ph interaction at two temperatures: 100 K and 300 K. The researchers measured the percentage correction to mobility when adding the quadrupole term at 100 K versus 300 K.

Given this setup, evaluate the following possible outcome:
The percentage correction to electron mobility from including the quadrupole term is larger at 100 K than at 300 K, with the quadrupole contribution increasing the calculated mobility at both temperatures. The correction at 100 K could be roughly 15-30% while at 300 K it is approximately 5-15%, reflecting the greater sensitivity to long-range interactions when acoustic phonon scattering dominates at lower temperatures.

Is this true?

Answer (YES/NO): NO